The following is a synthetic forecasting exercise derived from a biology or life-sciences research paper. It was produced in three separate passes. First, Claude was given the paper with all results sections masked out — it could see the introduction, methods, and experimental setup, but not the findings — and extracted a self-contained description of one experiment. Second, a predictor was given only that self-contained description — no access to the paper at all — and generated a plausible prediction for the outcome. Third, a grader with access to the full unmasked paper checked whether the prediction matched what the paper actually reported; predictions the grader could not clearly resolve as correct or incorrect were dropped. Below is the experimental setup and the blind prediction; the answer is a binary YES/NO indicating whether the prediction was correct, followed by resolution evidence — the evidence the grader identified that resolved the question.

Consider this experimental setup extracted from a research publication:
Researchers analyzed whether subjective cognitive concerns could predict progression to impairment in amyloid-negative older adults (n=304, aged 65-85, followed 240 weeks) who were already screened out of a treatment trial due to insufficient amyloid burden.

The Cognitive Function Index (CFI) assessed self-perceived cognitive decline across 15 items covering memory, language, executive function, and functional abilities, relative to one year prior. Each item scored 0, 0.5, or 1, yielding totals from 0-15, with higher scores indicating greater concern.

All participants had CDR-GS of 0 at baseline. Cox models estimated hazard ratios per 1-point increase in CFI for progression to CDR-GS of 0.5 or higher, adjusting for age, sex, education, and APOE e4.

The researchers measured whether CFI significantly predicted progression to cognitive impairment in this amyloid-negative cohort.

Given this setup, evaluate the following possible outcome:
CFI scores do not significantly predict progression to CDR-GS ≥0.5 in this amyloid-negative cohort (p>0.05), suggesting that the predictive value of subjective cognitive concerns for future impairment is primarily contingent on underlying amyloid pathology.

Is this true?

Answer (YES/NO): NO